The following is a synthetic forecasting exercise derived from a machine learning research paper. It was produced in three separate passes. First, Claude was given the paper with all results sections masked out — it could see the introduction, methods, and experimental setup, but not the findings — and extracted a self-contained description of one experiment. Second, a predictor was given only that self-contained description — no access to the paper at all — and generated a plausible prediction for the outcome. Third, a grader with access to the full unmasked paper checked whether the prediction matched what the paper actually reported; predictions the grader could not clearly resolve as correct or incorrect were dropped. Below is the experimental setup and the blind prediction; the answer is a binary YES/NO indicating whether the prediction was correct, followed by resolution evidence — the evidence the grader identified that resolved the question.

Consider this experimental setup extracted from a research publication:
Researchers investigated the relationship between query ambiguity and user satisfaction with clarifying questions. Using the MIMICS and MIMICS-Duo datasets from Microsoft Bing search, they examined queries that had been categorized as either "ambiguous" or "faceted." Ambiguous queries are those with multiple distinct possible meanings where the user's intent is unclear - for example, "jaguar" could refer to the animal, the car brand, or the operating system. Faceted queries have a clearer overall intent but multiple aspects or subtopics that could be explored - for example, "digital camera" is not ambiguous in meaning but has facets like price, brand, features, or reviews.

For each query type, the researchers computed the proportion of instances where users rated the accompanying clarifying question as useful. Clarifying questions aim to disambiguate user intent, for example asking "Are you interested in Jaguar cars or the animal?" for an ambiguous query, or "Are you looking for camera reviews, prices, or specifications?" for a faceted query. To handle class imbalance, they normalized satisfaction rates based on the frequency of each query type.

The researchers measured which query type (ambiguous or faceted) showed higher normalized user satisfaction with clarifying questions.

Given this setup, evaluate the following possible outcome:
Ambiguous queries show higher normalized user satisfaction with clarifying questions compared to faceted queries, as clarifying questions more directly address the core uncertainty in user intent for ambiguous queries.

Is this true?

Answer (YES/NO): NO